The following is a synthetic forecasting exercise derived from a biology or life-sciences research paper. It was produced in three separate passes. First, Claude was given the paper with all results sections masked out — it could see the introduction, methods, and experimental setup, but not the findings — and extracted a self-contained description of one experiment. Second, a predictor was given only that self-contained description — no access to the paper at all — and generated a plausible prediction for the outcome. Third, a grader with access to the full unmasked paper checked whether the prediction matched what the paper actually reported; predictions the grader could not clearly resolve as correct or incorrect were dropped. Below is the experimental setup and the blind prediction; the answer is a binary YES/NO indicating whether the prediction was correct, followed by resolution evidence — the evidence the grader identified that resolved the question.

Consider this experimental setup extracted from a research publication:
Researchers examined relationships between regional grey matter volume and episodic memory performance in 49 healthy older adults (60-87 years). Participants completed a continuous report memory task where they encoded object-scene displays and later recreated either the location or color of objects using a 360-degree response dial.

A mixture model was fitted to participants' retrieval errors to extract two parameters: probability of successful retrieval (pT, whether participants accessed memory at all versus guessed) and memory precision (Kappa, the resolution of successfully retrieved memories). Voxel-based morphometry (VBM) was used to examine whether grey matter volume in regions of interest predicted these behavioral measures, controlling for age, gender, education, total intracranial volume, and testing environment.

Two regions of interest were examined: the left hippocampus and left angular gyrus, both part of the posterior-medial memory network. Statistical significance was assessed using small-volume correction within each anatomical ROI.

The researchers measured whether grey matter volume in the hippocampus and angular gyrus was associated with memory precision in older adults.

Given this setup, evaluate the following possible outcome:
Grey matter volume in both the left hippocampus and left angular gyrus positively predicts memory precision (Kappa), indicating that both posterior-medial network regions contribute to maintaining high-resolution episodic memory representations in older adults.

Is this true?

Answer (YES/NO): NO